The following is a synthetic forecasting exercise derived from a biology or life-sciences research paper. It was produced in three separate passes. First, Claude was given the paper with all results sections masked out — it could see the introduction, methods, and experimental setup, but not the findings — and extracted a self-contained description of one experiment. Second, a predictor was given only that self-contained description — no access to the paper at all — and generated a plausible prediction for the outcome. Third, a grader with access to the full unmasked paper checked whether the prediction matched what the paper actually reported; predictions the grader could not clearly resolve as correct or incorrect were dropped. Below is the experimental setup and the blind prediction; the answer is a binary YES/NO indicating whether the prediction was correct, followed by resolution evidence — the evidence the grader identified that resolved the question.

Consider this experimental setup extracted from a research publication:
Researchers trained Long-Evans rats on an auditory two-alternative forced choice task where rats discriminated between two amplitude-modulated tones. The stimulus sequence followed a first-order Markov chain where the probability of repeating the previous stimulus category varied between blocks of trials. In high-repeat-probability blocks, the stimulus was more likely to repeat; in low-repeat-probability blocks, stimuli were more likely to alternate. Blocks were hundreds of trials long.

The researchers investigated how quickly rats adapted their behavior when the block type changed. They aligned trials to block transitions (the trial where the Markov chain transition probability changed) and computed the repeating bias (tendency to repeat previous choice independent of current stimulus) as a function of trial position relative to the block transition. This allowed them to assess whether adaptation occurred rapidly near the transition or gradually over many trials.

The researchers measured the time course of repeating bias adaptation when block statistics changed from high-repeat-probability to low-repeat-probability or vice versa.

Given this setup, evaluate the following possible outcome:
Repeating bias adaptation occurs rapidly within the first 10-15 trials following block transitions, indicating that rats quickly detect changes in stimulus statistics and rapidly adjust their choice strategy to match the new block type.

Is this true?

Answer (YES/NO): YES